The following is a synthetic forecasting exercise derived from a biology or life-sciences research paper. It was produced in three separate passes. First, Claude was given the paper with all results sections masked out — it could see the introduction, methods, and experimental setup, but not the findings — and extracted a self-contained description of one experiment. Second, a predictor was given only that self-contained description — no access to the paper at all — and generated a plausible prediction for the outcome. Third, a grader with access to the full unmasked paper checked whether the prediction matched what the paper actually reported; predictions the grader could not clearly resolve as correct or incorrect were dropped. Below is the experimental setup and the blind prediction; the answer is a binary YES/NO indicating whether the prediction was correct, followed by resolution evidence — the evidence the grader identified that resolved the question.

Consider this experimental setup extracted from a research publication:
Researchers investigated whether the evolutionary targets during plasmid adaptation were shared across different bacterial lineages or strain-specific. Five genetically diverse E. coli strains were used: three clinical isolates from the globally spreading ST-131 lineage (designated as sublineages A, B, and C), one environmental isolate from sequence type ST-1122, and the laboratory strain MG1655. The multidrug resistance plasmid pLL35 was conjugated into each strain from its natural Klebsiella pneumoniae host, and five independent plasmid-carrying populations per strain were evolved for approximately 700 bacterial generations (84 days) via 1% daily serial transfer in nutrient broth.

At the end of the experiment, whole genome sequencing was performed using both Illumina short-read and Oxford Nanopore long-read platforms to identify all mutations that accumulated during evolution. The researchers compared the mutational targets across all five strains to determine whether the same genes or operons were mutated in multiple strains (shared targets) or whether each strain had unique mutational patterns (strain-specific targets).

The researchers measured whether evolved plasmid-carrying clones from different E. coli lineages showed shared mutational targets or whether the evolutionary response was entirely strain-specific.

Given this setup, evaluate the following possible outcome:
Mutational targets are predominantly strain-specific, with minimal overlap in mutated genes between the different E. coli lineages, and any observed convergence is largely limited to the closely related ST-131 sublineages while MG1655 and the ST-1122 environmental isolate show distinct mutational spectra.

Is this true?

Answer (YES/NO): NO